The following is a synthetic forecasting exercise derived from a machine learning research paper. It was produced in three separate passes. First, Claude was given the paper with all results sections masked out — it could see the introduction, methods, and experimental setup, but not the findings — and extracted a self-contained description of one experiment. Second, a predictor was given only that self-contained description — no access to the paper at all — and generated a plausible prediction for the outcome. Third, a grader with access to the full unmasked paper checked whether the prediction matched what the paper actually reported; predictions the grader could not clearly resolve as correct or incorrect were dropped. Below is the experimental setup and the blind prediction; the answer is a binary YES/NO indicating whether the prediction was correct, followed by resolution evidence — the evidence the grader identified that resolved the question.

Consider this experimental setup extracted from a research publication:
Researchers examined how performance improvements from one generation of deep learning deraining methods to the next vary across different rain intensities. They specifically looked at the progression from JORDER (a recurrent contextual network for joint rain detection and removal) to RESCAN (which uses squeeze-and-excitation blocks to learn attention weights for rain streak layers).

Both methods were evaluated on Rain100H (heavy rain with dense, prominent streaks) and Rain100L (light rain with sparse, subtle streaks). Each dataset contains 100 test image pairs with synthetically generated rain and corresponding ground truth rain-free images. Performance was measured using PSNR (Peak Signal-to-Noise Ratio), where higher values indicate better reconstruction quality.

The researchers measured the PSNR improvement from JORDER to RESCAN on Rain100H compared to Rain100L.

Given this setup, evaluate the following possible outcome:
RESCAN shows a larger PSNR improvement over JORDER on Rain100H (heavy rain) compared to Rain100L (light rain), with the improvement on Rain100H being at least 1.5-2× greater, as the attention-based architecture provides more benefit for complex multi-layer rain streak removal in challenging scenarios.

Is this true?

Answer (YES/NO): YES